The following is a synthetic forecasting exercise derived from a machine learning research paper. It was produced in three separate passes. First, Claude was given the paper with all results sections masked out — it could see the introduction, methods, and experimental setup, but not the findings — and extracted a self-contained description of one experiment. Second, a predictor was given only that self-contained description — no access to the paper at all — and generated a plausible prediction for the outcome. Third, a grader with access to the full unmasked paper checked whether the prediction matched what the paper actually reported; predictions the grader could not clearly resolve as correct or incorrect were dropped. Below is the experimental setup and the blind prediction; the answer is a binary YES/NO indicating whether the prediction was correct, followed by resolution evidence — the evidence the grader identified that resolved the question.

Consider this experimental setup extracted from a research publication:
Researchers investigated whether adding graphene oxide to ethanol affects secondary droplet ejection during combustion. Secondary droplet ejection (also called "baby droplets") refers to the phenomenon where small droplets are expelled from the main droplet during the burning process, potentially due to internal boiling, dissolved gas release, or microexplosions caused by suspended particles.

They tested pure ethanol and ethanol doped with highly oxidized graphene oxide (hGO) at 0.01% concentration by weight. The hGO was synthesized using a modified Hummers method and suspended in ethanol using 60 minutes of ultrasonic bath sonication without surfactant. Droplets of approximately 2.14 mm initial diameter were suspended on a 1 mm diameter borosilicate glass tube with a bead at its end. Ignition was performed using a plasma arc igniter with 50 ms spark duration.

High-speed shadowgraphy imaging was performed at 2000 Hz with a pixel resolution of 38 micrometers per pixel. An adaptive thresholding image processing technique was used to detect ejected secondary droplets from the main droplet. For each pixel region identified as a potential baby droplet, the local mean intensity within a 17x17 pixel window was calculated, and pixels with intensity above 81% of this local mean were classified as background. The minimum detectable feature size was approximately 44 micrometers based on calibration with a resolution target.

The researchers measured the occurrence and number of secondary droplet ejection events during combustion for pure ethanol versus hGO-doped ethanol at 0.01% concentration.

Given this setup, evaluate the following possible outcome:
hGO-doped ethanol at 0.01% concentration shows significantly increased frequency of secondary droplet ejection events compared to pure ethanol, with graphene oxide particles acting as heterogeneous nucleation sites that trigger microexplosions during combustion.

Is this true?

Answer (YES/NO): YES